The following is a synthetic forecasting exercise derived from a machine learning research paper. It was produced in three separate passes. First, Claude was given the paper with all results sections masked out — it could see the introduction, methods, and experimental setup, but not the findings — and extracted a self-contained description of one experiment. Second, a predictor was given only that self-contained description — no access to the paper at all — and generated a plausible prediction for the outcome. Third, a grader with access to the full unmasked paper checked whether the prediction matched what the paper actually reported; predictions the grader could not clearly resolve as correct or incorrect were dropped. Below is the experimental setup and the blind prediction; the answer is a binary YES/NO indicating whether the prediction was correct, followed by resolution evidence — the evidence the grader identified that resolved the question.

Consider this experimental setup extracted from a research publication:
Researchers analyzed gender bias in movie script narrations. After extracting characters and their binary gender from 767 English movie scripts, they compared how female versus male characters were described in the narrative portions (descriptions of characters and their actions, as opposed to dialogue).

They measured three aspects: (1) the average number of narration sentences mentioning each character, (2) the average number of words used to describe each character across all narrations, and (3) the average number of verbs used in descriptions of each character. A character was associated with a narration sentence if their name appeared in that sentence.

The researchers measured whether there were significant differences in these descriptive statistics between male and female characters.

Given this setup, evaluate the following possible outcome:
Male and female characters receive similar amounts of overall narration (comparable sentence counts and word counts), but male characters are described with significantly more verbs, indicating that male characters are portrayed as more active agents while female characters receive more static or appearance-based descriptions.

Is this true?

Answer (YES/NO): NO